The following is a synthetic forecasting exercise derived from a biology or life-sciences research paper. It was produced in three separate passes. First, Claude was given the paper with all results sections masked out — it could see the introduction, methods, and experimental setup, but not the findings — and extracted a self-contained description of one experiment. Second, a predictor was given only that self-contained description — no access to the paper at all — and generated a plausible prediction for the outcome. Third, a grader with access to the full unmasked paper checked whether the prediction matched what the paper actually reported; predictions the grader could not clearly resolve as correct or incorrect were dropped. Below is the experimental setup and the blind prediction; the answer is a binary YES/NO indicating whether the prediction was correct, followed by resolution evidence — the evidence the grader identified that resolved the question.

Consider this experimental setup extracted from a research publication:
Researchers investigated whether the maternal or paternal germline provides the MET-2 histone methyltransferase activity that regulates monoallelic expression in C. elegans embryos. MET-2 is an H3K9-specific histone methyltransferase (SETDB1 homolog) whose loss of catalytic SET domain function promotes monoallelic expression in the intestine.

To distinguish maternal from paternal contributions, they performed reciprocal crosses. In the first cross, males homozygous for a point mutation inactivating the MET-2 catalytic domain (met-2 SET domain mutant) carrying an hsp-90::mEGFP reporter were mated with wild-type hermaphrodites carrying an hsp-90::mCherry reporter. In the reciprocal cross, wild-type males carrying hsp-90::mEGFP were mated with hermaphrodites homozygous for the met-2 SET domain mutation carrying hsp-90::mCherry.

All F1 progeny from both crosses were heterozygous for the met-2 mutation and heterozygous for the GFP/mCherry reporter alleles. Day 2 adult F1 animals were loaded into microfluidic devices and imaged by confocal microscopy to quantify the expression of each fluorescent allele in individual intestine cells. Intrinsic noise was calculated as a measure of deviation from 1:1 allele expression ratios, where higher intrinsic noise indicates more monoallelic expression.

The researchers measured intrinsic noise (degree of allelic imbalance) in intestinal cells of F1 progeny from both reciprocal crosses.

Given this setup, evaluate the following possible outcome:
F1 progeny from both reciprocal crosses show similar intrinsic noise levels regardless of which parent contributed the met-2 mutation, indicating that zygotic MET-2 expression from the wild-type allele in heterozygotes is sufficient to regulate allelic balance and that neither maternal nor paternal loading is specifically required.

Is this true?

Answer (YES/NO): NO